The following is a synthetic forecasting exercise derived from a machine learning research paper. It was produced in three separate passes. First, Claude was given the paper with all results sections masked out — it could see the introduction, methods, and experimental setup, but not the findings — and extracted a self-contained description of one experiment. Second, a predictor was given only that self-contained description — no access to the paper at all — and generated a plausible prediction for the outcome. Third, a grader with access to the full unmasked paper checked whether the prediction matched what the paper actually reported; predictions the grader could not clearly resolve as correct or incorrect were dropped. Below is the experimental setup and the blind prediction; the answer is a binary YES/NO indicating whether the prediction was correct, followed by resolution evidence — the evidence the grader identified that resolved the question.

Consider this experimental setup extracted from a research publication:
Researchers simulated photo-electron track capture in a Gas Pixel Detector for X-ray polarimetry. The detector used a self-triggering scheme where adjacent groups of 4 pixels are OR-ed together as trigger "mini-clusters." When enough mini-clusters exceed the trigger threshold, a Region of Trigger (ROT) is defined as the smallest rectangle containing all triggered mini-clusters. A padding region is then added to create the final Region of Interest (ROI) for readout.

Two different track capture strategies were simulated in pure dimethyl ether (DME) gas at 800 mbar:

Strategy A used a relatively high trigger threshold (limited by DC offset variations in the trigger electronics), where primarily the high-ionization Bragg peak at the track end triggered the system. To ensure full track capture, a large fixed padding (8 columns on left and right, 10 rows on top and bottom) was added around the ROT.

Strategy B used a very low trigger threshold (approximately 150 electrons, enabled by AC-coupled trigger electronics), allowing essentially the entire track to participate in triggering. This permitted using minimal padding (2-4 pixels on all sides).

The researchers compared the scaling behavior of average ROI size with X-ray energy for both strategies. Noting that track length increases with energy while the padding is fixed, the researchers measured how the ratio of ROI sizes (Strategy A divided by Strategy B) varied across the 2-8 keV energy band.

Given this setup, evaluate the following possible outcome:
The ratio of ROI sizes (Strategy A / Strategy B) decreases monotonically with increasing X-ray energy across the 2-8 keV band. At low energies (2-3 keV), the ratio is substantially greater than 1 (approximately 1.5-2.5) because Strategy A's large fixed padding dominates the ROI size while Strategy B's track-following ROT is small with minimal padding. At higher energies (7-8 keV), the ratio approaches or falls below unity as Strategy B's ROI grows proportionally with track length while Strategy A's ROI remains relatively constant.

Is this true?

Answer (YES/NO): NO